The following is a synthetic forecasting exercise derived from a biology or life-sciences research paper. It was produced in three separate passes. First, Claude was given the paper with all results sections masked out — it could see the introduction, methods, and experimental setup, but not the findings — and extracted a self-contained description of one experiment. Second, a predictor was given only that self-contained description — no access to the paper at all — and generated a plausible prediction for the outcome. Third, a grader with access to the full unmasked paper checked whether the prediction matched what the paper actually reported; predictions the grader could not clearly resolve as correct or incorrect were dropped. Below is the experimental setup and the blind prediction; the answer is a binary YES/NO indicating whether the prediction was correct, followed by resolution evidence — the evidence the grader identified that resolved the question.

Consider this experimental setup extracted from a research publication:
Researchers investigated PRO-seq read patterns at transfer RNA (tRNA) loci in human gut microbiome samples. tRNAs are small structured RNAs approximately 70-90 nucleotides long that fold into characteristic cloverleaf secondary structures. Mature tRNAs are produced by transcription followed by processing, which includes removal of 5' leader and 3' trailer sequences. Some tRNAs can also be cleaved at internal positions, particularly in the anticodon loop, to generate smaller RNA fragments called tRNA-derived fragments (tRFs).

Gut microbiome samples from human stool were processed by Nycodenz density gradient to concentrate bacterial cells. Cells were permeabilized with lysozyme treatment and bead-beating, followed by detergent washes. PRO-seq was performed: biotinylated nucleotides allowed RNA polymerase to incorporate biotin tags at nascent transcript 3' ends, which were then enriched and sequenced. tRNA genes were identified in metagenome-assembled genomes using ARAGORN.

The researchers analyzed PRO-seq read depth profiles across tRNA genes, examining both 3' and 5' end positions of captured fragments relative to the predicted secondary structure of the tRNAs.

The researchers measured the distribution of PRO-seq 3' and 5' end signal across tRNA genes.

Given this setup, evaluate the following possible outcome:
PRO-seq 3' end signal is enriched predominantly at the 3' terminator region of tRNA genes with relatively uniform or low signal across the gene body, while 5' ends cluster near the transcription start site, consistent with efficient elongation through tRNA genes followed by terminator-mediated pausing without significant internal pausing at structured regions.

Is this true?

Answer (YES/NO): NO